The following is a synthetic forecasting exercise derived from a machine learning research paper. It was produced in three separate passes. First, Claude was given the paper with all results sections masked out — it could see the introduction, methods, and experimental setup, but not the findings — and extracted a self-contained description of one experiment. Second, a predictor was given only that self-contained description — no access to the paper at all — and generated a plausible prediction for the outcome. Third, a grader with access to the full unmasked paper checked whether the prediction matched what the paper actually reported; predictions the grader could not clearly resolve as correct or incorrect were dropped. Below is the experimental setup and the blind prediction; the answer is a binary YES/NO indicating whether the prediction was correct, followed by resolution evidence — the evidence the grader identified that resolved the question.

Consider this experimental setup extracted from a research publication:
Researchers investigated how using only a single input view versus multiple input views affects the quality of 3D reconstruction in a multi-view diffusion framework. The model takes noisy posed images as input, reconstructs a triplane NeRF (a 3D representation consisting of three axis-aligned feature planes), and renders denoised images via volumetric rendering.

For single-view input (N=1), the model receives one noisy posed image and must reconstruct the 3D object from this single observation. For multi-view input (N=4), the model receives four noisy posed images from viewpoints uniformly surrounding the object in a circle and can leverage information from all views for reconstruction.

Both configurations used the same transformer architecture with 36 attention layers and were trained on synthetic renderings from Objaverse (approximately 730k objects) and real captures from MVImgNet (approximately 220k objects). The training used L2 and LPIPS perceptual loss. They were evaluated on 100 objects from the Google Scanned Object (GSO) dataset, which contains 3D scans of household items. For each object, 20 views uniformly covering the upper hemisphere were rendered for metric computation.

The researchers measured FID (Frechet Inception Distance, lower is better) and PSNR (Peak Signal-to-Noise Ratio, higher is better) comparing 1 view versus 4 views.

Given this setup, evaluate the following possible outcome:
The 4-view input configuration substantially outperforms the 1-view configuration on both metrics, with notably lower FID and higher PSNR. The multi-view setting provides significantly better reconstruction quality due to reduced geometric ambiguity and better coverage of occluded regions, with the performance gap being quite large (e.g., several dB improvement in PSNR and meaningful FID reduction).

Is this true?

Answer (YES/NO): YES